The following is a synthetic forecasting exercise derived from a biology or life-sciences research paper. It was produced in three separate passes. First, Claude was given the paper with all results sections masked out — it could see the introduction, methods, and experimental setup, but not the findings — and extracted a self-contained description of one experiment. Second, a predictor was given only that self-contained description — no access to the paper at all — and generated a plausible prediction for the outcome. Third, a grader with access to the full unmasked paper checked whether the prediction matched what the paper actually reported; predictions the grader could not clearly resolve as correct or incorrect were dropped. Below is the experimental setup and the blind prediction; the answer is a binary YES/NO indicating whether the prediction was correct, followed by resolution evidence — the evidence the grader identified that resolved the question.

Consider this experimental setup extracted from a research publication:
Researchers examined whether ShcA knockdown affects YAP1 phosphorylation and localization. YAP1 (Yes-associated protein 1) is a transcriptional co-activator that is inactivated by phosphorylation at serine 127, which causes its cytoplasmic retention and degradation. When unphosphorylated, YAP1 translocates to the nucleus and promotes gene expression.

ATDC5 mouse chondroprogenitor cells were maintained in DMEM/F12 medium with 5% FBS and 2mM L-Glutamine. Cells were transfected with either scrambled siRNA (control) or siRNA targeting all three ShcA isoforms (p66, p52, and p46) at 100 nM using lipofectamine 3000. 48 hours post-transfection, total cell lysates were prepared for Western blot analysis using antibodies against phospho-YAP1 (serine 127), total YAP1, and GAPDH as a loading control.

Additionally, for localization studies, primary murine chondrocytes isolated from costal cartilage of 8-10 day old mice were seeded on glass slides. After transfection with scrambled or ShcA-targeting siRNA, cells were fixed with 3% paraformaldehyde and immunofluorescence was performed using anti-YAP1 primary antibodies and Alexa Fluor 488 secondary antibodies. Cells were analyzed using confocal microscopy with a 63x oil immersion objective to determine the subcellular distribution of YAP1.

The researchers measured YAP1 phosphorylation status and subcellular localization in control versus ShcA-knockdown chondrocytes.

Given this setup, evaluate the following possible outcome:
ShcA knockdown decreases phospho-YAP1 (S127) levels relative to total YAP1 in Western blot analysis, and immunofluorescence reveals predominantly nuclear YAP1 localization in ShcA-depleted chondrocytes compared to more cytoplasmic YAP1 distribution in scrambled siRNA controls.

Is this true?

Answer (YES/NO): YES